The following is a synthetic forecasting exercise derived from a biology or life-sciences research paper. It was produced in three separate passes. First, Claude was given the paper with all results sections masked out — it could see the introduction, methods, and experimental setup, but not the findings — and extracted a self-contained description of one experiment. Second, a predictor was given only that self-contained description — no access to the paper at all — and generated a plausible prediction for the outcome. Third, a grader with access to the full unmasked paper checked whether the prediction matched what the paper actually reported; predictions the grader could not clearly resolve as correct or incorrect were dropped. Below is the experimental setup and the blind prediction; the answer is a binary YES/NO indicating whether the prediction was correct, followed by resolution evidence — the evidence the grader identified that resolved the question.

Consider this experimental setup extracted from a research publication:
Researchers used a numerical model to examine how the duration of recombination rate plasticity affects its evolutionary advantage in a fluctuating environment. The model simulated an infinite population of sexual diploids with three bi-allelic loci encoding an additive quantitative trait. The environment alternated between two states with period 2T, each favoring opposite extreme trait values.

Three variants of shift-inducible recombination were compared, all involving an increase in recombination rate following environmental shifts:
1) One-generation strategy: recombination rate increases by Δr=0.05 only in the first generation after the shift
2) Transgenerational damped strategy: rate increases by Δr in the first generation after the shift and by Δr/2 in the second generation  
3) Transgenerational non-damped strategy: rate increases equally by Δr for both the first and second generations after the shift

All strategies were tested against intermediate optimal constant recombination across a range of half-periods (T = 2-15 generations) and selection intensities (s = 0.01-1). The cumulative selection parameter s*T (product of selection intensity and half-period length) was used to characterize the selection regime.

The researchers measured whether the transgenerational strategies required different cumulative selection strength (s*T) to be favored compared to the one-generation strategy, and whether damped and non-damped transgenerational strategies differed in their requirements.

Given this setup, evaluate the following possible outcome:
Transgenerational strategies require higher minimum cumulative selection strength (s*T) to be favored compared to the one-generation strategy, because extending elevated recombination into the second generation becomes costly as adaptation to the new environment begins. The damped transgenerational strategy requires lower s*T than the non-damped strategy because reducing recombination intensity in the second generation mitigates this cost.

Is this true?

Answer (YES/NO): YES